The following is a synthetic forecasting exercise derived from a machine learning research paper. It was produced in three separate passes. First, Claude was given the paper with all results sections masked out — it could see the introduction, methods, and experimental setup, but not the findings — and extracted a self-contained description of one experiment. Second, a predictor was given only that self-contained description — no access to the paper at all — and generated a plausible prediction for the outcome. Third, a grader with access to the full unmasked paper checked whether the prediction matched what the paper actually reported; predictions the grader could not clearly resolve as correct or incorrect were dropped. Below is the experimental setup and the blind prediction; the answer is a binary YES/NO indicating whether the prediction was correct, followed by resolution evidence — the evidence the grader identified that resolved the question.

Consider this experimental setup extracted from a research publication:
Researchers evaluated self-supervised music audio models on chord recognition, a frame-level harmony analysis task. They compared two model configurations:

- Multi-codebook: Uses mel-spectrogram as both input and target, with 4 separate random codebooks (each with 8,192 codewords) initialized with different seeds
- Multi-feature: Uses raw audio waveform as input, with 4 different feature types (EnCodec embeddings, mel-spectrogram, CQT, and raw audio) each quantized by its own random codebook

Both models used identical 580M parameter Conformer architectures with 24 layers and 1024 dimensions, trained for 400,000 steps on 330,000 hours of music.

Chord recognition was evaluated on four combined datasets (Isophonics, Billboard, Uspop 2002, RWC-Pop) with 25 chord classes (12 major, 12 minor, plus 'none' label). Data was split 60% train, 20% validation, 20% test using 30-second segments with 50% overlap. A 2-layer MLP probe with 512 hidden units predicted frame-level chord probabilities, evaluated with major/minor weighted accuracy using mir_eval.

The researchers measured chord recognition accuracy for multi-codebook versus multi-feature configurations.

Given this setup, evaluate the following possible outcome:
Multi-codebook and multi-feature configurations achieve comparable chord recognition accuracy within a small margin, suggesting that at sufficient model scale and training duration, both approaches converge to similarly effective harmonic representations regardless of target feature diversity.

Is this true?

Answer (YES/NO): NO